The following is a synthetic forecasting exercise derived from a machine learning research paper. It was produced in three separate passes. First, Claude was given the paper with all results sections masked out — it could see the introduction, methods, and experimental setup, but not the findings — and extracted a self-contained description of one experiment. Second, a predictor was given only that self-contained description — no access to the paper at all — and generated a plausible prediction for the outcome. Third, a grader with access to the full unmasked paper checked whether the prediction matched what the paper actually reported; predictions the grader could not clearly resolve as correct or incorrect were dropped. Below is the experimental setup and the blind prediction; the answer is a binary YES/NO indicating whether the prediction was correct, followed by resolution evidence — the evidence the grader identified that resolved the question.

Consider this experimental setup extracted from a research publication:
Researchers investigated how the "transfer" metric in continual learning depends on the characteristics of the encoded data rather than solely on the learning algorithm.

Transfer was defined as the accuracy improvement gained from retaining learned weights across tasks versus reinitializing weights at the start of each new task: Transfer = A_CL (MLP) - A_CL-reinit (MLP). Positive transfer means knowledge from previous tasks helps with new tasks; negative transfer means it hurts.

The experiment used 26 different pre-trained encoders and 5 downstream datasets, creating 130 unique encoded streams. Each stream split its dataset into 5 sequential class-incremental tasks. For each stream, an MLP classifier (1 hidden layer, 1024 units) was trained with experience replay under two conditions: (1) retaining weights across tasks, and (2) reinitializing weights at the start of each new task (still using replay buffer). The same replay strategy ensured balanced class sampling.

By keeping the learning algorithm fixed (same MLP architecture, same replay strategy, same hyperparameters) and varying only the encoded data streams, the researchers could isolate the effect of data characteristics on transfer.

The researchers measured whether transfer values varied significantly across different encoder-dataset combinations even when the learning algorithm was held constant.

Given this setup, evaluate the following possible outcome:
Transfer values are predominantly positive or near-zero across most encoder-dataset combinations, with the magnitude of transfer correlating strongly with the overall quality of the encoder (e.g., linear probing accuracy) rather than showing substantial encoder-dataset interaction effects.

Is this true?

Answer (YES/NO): NO